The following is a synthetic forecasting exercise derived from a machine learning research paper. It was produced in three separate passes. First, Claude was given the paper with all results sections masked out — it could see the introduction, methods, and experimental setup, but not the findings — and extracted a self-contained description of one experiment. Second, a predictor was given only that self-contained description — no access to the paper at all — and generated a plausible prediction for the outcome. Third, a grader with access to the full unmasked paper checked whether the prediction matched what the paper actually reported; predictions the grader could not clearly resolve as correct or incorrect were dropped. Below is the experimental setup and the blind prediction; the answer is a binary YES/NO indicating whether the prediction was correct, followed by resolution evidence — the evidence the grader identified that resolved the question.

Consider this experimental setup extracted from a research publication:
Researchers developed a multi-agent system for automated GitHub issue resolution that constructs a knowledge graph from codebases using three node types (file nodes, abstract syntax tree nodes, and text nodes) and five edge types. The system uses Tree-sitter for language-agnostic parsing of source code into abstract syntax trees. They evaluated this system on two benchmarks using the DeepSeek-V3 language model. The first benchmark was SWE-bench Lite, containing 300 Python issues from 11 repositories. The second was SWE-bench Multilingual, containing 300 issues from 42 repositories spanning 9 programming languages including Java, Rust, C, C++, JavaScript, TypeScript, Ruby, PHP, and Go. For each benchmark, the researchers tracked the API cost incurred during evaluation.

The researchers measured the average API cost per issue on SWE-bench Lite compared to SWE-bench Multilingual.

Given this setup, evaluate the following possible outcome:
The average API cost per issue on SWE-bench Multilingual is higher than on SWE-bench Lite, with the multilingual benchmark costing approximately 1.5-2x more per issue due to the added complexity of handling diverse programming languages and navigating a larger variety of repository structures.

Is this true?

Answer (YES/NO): YES